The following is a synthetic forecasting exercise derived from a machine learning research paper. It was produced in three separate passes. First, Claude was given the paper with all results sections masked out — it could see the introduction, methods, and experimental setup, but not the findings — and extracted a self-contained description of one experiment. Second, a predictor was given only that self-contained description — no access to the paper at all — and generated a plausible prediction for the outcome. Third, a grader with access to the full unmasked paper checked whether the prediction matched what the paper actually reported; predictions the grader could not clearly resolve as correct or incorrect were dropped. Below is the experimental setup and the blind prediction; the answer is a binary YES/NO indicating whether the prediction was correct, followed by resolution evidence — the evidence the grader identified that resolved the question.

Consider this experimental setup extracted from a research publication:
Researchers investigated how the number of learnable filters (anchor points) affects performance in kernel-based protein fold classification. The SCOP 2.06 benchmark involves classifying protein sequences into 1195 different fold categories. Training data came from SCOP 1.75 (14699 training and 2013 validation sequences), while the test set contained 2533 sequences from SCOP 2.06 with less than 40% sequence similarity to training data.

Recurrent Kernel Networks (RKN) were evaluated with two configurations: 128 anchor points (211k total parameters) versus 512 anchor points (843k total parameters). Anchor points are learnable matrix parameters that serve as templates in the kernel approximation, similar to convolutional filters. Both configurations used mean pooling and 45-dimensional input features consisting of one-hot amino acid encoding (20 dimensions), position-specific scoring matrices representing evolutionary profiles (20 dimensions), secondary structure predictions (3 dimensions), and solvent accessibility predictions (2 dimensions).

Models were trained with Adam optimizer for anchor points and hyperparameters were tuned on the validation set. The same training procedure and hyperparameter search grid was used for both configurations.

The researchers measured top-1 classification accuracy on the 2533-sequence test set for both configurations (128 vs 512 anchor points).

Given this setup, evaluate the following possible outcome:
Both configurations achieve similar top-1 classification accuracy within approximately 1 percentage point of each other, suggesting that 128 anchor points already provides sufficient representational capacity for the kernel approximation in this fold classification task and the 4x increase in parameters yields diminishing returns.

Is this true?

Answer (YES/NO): NO